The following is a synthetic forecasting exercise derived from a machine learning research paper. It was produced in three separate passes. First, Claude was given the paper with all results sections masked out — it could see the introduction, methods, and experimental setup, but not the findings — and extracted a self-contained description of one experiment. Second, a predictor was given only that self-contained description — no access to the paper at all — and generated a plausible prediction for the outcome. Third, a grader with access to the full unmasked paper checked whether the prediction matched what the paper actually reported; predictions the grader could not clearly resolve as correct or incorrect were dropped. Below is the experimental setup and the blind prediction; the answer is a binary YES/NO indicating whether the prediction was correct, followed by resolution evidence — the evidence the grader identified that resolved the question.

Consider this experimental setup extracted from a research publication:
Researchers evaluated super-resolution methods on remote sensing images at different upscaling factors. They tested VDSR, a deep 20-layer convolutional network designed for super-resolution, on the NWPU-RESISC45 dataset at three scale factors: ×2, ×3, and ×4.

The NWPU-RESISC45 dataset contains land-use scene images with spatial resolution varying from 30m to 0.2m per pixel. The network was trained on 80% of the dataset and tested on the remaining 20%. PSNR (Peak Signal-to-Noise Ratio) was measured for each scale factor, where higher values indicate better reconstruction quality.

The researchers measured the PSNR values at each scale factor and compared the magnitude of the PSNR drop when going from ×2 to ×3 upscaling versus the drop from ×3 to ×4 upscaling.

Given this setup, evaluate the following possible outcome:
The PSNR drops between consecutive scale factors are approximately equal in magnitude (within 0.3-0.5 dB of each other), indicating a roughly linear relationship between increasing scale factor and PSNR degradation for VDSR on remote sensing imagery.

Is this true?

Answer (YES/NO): NO